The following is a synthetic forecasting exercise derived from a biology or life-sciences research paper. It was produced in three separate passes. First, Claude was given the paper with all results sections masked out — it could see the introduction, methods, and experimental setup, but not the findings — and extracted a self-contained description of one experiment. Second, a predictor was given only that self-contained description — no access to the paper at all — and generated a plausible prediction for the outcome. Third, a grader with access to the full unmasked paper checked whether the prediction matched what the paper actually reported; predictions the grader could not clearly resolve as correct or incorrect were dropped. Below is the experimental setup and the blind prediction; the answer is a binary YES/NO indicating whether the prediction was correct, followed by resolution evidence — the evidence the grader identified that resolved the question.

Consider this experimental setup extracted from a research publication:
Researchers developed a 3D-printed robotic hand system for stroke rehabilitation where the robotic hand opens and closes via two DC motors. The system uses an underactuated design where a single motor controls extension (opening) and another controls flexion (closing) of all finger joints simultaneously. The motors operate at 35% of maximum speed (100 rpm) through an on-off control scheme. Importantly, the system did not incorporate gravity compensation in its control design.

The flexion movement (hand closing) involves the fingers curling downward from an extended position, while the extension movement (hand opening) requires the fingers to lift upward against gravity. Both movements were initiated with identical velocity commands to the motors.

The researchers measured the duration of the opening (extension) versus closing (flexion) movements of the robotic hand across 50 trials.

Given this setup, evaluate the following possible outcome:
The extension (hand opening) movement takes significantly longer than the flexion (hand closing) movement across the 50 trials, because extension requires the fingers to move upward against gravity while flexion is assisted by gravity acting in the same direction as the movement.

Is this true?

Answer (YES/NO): YES